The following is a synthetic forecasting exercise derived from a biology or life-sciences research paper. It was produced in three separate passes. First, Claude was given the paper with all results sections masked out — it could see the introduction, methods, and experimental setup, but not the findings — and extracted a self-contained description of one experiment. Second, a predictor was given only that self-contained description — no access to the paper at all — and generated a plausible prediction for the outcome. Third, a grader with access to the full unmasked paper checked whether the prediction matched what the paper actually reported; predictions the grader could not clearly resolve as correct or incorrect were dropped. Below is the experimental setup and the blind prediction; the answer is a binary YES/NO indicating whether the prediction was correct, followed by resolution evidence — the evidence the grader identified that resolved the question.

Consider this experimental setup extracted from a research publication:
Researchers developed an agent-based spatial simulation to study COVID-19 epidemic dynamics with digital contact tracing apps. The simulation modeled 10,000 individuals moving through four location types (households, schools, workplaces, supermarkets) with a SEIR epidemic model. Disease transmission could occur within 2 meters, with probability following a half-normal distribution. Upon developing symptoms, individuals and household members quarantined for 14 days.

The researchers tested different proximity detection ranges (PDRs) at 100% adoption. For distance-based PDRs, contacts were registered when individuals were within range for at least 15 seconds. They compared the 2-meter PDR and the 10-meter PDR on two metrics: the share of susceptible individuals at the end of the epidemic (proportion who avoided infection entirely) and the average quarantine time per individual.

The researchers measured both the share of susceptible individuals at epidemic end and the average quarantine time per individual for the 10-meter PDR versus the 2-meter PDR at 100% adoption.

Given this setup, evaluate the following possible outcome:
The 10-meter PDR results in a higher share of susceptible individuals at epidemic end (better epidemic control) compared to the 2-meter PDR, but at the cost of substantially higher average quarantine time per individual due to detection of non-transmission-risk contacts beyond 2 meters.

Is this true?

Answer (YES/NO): NO